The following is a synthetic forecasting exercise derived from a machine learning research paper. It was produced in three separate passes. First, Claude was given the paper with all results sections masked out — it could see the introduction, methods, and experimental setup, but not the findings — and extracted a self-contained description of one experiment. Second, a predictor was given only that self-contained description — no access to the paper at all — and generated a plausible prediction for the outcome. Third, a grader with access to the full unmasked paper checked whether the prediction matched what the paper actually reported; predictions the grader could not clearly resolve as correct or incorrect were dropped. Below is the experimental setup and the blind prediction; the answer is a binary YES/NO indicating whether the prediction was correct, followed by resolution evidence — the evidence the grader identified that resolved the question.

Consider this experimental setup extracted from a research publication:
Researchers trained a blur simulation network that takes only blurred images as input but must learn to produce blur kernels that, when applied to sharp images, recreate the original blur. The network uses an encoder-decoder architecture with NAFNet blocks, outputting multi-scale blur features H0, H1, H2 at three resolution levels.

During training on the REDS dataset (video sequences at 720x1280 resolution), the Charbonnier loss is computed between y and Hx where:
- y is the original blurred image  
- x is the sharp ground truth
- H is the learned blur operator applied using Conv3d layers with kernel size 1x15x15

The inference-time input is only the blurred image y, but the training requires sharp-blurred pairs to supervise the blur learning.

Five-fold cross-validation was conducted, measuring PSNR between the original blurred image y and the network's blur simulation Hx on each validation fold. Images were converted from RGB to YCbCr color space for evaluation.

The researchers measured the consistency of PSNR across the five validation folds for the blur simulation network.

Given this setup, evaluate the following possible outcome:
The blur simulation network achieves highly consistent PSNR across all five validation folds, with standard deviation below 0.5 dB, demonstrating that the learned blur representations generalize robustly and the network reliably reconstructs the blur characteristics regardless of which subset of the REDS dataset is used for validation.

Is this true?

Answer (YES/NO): NO